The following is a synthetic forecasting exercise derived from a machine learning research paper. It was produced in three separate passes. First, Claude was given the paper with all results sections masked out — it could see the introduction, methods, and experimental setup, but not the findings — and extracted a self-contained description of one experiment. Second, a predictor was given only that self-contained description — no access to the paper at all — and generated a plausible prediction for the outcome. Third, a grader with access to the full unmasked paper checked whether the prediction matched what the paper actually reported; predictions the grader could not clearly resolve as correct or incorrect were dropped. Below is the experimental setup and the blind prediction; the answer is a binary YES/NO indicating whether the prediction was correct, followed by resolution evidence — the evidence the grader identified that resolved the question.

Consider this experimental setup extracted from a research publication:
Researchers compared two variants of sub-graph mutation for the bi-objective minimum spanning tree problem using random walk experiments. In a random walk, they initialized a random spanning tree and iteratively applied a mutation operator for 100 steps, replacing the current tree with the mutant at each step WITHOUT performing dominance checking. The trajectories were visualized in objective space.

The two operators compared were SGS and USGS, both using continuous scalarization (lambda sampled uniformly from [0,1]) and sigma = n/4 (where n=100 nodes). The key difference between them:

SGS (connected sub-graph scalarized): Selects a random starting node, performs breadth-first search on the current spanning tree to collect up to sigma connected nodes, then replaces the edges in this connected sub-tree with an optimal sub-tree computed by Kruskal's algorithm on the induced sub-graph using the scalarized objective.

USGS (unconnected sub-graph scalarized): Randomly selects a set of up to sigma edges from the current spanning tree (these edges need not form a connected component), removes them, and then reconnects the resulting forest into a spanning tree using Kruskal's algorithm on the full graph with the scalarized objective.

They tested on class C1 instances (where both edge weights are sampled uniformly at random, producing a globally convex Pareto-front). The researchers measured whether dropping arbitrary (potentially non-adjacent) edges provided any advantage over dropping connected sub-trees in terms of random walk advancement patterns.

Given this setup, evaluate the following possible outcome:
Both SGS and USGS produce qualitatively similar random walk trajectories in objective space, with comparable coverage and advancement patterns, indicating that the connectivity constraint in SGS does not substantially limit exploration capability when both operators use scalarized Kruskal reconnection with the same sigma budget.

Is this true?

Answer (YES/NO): NO